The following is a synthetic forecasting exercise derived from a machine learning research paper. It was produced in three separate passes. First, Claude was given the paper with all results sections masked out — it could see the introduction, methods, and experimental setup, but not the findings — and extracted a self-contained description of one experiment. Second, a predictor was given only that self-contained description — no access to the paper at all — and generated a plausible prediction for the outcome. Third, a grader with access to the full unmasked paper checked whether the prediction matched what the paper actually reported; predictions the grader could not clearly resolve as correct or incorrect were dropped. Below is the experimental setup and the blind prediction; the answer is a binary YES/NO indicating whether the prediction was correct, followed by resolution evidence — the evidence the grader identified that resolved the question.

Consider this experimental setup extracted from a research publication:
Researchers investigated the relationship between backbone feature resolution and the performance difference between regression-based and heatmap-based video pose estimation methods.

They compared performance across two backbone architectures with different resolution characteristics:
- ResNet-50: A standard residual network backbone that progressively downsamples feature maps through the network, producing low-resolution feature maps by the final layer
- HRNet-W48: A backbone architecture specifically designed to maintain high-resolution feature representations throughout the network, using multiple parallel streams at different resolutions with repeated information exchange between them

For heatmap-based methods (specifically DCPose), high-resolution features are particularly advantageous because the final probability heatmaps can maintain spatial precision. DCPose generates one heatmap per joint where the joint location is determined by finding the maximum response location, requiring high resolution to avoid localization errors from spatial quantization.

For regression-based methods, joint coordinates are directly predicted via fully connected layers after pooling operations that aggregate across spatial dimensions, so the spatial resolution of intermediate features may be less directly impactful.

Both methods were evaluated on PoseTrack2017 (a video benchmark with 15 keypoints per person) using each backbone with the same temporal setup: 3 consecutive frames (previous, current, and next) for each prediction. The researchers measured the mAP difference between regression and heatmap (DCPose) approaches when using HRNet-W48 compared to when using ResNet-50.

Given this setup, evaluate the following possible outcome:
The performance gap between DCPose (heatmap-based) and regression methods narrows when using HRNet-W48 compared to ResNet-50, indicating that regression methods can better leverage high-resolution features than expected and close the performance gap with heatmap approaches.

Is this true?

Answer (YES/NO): NO